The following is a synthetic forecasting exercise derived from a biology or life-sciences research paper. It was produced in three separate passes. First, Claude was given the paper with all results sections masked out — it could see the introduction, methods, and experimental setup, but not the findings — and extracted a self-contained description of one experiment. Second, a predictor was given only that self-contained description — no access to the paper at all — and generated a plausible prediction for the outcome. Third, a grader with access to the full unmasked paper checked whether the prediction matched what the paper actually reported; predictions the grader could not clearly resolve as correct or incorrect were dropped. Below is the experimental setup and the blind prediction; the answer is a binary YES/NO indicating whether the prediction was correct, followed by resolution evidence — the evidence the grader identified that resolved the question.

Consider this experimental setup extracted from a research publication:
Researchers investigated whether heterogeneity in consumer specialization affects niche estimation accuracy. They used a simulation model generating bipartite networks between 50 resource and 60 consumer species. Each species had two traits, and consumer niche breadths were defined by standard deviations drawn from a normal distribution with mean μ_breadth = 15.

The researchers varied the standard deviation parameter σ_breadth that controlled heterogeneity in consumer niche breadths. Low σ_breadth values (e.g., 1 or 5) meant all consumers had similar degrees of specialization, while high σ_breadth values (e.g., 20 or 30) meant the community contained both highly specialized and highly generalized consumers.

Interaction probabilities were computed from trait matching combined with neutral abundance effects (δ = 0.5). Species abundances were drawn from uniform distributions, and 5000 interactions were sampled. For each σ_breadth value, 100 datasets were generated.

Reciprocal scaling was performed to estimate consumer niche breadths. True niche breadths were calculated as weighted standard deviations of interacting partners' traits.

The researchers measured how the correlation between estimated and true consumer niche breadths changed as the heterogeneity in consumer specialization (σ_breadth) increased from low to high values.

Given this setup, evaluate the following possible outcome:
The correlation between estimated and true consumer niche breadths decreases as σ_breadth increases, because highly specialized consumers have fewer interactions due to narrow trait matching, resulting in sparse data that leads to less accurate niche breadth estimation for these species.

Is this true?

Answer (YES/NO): YES